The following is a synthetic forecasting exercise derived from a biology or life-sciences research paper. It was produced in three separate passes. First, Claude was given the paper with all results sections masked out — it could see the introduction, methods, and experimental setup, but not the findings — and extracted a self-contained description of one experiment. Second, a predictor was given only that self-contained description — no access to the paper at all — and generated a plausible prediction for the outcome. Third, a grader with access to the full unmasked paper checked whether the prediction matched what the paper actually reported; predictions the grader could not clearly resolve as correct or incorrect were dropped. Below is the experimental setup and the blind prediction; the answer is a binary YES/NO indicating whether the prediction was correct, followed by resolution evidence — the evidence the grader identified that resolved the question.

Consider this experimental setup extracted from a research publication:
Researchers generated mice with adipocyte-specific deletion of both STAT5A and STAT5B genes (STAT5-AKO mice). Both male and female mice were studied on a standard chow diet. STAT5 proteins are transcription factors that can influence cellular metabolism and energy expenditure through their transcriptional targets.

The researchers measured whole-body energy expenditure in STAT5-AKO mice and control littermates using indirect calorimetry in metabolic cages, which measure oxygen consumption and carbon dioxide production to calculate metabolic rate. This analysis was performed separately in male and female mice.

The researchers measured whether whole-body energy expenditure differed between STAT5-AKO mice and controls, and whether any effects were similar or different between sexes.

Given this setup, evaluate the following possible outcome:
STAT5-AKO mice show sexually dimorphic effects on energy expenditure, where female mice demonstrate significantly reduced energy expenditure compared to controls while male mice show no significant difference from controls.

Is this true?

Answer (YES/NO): YES